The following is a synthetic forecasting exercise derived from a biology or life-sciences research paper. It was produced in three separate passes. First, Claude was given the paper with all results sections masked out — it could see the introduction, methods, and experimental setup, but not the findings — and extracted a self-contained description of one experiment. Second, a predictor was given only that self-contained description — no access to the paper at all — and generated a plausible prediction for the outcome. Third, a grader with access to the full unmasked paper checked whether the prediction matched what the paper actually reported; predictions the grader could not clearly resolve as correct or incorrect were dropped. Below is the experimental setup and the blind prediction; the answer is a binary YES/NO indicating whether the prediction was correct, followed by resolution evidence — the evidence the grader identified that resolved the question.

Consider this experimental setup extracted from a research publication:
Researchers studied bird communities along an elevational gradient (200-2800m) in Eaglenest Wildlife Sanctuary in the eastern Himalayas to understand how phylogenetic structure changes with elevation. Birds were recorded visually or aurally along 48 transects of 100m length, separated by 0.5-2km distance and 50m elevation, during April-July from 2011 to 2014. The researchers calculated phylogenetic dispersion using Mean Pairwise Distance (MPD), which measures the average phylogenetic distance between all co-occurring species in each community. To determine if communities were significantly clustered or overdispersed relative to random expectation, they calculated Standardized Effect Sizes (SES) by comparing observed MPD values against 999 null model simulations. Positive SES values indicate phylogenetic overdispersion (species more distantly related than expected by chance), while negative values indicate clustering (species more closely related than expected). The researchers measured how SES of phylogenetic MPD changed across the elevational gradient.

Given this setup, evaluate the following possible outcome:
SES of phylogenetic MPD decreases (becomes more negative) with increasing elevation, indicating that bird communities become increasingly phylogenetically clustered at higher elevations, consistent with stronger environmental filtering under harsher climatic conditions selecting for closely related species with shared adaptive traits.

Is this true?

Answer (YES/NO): YES